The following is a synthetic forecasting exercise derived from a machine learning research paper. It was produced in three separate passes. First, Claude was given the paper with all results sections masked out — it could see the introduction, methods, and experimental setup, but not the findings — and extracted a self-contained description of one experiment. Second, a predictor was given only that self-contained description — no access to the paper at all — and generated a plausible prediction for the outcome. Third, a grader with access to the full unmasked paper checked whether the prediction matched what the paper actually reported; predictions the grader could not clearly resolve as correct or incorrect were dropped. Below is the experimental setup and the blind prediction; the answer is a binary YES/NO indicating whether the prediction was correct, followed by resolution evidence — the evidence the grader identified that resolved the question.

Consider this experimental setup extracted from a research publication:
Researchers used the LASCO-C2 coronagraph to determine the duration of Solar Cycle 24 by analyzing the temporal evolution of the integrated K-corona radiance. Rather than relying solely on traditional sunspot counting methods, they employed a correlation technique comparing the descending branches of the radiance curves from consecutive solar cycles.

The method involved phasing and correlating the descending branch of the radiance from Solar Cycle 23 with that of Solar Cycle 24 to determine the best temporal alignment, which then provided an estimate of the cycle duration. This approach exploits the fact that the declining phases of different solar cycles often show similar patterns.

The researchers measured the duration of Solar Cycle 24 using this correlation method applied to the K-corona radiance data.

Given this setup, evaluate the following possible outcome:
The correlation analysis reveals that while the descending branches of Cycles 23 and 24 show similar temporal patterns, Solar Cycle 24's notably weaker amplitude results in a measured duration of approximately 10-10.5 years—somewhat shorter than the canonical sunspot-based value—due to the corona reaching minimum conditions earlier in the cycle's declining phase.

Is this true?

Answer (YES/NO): NO